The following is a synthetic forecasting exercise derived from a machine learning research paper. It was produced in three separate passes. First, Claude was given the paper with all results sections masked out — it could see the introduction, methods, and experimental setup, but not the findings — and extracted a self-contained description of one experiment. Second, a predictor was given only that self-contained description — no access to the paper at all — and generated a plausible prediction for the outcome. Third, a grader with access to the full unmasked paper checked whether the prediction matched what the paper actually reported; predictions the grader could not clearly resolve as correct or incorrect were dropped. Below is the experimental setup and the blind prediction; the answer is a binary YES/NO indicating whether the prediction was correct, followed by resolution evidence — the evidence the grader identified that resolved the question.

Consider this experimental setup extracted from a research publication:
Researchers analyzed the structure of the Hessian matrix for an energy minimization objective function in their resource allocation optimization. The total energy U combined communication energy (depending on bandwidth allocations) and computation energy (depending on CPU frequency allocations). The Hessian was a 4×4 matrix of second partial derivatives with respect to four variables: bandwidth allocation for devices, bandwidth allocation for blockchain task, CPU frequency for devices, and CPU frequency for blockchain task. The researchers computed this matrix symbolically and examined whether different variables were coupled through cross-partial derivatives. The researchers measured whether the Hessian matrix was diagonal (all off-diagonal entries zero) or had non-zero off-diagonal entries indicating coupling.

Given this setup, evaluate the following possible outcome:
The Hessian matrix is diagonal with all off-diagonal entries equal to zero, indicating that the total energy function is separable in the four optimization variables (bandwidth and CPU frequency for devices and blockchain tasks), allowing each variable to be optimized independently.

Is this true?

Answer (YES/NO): YES